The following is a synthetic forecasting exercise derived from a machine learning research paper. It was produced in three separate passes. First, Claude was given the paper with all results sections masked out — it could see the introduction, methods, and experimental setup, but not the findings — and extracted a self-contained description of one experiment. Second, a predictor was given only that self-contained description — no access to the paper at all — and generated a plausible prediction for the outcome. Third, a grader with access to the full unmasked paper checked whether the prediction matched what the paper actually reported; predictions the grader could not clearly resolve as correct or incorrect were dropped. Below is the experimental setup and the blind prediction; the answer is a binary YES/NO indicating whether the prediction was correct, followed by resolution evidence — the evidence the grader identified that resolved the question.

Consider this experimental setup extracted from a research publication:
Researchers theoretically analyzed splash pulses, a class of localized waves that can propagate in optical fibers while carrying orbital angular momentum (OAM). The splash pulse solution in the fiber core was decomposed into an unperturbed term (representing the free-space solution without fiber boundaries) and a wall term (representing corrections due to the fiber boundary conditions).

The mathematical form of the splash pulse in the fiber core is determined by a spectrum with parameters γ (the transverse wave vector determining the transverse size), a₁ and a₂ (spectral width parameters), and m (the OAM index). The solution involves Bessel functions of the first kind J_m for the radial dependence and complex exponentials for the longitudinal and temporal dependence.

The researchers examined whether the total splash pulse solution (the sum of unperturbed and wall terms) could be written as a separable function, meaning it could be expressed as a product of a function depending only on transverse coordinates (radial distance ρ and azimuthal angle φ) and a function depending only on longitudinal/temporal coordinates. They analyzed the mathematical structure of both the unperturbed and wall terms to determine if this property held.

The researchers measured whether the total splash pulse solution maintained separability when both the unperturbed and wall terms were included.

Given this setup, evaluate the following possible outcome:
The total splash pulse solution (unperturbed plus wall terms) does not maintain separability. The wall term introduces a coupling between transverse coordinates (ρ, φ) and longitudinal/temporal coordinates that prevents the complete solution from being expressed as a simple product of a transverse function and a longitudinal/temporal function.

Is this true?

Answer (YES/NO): NO